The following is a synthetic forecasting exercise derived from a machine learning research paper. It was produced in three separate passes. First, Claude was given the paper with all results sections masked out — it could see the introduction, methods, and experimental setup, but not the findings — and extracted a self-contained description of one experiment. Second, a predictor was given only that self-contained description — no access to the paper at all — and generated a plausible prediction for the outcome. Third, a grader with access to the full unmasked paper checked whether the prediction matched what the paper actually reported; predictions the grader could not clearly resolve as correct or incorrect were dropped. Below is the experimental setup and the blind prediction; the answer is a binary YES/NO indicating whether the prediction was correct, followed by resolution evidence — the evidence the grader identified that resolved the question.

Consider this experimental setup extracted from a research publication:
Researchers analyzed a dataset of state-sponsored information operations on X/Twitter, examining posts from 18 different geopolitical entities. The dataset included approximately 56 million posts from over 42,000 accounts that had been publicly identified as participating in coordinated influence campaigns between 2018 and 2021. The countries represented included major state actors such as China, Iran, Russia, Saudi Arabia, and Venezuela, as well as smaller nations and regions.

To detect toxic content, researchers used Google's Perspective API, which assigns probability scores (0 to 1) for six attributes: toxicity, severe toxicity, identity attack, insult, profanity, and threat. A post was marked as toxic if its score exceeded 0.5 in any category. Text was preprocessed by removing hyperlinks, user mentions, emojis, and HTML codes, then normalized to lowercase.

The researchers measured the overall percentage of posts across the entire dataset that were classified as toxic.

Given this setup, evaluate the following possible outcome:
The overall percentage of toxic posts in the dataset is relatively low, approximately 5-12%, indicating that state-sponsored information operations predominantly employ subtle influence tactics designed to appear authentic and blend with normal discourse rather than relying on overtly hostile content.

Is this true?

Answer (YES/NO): NO